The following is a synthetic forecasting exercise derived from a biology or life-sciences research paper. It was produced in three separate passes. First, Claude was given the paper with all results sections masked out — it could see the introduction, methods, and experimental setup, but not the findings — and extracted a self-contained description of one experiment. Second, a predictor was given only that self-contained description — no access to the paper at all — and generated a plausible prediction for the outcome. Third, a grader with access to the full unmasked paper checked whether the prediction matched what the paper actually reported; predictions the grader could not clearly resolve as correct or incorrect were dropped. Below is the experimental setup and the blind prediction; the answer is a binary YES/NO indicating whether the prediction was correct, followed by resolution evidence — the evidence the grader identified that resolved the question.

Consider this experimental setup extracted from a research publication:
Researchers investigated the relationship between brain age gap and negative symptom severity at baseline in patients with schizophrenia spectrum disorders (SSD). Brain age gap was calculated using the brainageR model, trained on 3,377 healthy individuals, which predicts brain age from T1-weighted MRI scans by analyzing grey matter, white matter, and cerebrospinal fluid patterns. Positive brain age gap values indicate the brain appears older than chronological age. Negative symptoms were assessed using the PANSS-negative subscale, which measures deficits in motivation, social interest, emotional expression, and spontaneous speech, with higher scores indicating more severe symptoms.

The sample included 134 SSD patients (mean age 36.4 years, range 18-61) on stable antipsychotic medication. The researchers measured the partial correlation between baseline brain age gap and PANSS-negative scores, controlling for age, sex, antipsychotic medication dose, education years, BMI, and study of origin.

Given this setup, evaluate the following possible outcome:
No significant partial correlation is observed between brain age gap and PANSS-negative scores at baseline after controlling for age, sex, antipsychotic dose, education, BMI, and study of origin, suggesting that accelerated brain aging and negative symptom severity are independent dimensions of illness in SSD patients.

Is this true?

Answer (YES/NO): YES